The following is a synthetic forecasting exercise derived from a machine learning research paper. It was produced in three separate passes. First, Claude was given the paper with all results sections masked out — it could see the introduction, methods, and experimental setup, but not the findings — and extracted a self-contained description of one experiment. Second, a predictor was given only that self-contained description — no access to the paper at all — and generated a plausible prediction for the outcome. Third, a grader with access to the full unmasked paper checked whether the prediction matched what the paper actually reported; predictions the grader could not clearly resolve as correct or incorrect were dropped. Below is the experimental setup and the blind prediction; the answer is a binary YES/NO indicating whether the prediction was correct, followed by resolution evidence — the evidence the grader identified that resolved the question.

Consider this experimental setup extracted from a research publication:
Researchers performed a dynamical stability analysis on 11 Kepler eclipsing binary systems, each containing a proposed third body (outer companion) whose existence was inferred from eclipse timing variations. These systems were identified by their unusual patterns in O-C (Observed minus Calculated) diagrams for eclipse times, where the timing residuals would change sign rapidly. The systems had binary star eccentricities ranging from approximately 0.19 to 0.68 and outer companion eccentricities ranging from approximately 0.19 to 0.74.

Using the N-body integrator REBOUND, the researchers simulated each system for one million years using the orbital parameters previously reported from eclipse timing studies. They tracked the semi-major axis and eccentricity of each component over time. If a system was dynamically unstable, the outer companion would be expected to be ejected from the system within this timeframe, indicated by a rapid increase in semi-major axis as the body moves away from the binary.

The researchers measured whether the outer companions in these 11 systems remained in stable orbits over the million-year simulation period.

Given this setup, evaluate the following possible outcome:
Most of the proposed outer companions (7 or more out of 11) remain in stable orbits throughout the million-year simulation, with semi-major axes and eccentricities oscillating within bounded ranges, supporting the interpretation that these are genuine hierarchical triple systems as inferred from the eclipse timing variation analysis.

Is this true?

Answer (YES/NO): YES